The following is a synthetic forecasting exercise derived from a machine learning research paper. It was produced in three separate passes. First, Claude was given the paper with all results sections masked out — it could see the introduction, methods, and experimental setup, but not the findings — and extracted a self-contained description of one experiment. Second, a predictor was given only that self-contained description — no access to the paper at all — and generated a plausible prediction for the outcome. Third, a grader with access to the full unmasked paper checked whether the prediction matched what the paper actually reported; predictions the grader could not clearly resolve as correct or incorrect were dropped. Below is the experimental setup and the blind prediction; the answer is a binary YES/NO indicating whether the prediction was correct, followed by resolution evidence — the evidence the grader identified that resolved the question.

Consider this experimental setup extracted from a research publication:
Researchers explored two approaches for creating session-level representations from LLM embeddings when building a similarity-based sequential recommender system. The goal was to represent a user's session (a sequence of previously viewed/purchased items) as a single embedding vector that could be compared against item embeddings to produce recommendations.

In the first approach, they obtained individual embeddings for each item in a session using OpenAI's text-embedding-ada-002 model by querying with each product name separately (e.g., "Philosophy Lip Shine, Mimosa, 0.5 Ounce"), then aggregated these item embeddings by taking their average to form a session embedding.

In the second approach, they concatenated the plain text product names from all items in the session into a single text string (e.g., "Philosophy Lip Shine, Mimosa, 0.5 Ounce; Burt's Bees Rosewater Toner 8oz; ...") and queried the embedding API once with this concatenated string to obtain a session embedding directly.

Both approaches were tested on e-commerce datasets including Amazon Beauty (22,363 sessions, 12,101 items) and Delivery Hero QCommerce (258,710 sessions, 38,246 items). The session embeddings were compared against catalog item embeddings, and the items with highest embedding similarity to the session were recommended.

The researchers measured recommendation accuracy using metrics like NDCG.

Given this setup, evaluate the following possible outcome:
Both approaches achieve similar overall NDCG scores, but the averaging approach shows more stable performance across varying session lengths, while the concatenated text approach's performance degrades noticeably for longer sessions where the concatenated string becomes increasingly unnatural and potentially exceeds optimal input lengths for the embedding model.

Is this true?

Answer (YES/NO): NO